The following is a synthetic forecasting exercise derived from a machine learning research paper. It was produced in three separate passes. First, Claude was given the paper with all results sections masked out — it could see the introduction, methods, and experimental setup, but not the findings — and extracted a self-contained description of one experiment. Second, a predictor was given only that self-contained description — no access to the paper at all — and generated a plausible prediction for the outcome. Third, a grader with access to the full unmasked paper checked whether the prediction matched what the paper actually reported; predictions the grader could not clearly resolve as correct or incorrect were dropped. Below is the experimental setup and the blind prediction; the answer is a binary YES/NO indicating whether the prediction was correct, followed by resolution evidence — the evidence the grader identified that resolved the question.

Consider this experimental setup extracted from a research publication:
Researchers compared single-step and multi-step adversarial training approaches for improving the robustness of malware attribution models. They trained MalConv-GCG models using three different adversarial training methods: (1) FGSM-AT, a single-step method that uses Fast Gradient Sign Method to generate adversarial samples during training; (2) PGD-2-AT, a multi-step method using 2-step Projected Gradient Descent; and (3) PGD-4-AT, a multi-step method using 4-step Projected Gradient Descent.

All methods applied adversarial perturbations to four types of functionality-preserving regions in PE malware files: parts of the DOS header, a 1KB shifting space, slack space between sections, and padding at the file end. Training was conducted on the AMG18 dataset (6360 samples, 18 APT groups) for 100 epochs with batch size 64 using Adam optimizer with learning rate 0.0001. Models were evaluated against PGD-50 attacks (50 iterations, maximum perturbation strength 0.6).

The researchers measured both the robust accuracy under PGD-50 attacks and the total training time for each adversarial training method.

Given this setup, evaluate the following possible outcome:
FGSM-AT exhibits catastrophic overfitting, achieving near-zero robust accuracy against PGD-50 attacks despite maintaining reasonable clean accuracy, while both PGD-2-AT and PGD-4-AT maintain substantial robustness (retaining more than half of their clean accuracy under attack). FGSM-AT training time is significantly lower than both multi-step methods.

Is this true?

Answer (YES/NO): NO